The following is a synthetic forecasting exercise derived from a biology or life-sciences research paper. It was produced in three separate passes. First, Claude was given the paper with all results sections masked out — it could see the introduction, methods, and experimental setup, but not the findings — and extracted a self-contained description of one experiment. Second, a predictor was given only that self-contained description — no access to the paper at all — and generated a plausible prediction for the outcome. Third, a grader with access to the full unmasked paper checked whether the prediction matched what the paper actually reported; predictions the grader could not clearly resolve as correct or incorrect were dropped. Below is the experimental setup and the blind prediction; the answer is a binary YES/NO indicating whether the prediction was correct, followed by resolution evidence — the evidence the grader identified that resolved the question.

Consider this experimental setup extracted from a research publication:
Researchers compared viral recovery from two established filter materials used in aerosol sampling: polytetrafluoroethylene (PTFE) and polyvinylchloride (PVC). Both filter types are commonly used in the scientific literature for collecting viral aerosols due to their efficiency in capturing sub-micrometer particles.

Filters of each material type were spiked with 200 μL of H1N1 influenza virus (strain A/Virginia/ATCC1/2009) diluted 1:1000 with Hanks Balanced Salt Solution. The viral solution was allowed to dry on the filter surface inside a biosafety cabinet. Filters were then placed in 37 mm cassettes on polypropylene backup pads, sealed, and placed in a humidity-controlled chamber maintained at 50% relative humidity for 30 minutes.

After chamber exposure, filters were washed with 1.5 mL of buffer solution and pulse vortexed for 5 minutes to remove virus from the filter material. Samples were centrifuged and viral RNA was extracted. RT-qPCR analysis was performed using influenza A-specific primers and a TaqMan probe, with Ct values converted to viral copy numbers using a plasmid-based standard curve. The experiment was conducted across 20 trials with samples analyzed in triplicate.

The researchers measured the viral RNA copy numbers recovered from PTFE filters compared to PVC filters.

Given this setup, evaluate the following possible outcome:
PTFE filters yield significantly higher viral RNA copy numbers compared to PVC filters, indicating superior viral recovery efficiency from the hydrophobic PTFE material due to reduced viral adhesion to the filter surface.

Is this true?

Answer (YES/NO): NO